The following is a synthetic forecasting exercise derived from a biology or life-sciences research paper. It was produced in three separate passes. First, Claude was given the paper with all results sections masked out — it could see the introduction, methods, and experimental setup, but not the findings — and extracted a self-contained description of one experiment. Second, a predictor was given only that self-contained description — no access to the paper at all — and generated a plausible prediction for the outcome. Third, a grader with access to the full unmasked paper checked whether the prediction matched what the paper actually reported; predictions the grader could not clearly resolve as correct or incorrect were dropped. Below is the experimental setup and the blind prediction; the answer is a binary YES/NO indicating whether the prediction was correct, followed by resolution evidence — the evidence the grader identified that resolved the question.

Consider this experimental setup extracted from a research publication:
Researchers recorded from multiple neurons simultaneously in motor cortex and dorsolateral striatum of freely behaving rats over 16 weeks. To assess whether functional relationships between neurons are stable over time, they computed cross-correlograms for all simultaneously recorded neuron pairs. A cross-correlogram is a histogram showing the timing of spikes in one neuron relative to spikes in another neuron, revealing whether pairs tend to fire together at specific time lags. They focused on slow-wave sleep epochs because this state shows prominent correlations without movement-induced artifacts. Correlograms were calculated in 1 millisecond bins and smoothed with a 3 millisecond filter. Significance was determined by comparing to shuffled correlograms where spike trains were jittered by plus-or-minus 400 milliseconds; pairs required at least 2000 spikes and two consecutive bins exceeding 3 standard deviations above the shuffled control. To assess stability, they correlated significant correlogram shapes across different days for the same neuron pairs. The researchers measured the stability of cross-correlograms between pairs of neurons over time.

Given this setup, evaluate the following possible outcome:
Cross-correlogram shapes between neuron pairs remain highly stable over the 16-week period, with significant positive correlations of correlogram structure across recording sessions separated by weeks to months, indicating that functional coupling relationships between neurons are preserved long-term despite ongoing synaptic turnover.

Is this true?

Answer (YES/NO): NO